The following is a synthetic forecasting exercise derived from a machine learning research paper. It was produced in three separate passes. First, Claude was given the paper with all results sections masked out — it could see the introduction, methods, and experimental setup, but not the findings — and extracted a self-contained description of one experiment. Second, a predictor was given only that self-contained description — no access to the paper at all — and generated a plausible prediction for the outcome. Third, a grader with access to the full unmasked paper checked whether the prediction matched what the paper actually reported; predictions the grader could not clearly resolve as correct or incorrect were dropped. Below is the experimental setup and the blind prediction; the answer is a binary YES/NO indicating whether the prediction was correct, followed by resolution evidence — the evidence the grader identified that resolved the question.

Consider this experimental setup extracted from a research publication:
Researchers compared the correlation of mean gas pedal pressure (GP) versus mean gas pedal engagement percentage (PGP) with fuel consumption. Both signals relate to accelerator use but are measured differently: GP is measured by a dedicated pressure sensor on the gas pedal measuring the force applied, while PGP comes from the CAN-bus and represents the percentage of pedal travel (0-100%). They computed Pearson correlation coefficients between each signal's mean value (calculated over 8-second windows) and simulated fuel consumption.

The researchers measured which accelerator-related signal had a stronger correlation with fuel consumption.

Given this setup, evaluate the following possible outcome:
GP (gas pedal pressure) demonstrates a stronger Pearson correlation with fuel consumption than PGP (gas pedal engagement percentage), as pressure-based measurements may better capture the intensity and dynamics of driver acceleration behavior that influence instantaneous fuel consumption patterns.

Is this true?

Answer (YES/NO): NO